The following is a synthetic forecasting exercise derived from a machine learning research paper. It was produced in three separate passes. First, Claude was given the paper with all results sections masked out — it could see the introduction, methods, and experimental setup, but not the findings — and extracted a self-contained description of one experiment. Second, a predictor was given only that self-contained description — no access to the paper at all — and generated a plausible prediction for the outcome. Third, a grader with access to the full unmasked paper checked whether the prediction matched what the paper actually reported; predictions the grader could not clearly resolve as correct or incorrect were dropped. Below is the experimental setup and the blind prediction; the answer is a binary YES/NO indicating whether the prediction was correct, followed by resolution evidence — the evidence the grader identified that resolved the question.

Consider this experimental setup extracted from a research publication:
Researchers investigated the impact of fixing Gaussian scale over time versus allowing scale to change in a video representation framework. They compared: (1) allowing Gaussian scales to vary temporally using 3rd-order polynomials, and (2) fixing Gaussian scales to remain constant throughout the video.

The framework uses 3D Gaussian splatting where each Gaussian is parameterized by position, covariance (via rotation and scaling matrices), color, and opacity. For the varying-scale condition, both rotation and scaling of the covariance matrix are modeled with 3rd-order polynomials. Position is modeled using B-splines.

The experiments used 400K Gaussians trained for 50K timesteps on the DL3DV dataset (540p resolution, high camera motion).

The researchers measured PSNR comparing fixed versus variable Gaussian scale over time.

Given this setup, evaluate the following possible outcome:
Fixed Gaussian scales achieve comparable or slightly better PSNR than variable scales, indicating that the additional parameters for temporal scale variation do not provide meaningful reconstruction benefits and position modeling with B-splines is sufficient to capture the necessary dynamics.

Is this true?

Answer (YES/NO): NO